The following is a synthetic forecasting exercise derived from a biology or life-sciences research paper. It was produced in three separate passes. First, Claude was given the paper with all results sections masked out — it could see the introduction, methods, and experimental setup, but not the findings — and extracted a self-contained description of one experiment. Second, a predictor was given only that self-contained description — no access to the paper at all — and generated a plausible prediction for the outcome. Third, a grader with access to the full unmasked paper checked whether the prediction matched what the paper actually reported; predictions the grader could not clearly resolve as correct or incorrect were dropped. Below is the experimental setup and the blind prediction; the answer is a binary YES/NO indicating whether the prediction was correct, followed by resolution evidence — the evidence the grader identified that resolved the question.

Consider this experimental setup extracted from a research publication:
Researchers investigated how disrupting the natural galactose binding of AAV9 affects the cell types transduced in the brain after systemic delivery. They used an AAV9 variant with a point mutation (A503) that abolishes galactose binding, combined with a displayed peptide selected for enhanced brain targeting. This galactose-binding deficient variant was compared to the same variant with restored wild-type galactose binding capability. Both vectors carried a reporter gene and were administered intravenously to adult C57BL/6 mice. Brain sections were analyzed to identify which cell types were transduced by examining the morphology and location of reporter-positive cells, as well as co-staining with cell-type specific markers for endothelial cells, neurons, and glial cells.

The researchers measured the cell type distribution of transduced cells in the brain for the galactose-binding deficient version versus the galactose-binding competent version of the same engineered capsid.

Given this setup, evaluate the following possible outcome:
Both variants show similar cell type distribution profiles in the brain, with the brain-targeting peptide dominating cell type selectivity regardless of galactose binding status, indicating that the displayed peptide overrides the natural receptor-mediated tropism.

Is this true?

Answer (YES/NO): NO